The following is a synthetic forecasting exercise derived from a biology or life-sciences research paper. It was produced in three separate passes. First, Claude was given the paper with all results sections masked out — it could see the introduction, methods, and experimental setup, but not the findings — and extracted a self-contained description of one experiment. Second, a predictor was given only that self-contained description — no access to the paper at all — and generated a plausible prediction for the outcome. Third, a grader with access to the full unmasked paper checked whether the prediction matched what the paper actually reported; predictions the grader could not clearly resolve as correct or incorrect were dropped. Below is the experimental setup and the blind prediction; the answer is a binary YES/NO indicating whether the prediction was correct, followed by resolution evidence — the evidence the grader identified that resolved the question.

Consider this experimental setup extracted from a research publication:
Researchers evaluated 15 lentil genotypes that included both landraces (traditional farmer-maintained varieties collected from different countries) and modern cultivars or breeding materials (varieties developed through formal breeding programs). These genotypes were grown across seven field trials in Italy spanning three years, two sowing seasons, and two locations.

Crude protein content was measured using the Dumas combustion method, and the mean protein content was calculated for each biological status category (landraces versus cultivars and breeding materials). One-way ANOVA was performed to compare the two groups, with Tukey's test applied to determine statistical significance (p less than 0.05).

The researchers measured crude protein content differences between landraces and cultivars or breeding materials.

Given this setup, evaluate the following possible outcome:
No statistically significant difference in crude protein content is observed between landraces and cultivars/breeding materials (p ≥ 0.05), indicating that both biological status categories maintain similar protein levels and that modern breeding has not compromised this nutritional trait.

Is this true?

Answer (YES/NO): NO